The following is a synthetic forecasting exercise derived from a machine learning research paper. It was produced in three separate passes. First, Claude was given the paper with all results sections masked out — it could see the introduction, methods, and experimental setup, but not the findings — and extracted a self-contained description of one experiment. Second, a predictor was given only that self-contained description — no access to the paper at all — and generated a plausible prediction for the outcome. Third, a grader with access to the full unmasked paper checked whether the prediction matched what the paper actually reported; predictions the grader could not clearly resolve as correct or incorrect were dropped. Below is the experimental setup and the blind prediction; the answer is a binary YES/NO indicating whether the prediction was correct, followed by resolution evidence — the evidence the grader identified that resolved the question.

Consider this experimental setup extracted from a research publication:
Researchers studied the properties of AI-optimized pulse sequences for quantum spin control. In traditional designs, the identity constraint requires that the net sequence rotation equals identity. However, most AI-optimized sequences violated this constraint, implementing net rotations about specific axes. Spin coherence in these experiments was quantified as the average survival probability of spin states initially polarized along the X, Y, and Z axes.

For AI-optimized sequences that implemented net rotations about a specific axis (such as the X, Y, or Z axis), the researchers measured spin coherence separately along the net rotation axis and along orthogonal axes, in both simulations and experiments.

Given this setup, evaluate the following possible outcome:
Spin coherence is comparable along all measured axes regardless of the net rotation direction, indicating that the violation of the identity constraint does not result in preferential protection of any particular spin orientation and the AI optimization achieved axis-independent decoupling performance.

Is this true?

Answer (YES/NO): NO